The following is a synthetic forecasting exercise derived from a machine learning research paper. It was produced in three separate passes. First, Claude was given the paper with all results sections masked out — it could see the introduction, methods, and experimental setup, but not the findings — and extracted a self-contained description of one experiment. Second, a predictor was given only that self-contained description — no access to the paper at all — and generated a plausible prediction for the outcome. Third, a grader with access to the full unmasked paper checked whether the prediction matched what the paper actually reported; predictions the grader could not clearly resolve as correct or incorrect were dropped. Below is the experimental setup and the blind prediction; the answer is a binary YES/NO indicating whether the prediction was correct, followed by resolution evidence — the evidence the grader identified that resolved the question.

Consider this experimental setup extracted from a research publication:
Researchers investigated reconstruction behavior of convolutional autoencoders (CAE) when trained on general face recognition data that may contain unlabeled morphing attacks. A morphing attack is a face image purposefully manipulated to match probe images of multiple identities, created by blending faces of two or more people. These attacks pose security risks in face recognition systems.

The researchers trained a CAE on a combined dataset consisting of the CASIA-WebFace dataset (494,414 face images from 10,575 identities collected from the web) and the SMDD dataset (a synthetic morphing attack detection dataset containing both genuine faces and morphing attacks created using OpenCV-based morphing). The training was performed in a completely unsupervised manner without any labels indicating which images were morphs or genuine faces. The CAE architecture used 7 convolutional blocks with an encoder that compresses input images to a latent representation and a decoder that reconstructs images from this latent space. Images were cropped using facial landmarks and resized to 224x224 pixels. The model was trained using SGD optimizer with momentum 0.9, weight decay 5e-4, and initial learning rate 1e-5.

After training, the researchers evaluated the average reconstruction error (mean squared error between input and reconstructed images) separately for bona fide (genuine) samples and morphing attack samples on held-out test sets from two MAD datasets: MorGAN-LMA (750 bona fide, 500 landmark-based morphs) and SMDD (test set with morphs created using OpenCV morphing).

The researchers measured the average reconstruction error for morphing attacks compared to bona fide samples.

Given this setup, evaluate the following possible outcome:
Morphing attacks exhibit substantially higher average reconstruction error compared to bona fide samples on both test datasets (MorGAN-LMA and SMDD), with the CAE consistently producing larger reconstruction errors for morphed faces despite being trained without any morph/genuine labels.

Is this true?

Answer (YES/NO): NO